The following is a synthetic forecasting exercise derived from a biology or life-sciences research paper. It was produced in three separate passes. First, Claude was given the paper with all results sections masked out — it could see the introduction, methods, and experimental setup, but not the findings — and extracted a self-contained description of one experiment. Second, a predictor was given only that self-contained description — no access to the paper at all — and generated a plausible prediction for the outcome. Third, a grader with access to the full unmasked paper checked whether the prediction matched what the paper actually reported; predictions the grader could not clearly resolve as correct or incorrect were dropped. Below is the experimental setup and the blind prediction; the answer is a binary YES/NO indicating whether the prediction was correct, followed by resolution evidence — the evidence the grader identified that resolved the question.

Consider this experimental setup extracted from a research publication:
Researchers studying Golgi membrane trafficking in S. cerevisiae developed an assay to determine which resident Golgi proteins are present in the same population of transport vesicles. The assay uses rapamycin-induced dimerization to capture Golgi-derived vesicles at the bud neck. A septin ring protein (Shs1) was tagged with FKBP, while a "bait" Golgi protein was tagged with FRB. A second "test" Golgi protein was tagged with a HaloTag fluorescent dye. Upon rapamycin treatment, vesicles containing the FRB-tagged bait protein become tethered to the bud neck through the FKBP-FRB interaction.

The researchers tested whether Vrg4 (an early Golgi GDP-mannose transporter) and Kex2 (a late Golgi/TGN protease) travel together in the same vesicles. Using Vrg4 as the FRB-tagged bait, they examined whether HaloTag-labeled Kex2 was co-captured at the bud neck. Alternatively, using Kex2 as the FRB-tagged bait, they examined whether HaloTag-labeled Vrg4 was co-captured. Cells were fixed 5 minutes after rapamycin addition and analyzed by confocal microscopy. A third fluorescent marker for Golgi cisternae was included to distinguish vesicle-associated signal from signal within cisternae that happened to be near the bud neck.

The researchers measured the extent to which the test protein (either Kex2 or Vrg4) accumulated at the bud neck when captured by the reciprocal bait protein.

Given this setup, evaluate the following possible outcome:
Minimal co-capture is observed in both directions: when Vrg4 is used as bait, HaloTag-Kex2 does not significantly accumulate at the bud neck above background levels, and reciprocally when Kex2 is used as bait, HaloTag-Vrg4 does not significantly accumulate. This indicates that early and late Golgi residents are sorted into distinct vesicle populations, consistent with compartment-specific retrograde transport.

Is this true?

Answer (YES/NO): YES